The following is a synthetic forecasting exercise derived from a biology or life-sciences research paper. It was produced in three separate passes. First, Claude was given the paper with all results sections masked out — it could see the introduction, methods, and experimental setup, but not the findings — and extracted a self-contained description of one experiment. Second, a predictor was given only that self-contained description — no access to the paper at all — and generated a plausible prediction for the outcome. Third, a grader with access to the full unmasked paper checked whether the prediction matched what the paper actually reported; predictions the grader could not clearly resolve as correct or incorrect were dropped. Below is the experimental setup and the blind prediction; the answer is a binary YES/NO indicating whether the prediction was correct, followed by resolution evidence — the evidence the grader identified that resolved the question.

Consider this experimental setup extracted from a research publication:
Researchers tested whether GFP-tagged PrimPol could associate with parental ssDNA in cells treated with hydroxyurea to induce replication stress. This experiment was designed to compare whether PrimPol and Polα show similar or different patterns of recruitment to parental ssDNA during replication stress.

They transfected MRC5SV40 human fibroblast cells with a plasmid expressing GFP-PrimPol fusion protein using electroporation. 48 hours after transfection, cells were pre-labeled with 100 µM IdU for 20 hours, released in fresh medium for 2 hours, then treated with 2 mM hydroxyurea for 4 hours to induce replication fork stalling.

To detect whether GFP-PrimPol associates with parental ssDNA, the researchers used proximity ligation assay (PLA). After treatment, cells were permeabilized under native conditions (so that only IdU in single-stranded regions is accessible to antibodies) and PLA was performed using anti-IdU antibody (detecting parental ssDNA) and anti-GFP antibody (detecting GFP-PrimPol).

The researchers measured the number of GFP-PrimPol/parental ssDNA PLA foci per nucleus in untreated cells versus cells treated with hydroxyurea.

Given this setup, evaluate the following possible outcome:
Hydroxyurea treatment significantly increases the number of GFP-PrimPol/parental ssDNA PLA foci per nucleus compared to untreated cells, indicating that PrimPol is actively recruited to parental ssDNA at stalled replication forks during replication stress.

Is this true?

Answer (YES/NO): YES